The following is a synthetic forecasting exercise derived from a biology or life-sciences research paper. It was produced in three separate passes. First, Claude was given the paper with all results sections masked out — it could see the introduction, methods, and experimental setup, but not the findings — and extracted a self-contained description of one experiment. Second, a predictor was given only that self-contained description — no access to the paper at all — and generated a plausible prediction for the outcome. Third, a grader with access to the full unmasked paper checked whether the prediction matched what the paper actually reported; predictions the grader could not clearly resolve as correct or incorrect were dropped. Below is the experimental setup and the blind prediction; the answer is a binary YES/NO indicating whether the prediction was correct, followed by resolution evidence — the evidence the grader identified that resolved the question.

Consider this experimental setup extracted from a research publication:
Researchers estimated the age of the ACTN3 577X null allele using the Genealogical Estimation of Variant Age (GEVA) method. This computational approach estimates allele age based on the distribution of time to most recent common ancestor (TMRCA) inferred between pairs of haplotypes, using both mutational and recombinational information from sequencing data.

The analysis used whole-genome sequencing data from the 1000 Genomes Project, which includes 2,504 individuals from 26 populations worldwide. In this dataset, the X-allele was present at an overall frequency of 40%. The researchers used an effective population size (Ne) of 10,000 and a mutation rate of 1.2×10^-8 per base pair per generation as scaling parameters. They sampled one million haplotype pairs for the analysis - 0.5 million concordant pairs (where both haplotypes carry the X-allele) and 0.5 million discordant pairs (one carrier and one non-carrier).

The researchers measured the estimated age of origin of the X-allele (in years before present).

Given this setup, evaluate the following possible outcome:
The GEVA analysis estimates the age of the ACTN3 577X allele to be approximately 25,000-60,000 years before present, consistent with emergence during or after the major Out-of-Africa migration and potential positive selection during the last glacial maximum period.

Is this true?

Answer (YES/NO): NO